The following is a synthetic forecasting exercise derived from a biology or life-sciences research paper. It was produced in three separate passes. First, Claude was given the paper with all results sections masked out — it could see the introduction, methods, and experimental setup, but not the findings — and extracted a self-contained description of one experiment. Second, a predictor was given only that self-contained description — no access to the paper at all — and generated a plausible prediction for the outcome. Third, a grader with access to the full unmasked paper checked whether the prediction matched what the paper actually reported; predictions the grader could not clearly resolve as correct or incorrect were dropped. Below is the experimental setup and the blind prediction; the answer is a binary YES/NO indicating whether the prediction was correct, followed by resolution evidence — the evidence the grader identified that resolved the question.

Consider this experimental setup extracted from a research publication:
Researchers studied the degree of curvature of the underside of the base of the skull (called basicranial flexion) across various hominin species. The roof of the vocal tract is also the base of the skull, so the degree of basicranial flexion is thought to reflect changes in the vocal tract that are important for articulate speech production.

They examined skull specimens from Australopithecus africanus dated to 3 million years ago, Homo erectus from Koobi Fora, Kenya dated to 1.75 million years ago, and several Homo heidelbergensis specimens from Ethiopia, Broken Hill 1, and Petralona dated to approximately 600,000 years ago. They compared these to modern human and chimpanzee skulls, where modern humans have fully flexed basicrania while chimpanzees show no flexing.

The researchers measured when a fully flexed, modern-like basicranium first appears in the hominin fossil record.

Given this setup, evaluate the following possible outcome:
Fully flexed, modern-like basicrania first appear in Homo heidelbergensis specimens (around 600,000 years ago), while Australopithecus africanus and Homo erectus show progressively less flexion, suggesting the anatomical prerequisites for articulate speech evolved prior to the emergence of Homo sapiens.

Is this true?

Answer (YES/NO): YES